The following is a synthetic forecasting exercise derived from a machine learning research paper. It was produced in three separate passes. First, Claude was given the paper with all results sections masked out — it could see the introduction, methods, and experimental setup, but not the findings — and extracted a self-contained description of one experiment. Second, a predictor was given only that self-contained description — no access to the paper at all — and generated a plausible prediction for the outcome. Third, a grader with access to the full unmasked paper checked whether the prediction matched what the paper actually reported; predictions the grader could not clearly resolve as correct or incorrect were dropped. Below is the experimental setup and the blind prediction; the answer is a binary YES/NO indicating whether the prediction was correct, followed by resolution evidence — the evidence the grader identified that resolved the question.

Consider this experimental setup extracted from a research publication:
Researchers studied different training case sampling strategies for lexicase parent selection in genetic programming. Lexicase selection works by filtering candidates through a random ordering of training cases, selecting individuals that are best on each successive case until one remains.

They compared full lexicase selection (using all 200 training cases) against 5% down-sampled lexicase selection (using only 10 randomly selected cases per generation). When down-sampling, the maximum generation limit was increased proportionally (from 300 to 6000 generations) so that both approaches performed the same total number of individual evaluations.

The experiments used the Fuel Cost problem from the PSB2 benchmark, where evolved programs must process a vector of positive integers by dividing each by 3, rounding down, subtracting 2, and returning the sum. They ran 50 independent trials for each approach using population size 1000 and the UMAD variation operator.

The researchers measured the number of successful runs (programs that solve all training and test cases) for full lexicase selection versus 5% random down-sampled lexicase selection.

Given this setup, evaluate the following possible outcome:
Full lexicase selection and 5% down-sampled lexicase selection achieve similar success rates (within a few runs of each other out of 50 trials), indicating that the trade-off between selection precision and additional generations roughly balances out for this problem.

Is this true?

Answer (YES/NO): NO